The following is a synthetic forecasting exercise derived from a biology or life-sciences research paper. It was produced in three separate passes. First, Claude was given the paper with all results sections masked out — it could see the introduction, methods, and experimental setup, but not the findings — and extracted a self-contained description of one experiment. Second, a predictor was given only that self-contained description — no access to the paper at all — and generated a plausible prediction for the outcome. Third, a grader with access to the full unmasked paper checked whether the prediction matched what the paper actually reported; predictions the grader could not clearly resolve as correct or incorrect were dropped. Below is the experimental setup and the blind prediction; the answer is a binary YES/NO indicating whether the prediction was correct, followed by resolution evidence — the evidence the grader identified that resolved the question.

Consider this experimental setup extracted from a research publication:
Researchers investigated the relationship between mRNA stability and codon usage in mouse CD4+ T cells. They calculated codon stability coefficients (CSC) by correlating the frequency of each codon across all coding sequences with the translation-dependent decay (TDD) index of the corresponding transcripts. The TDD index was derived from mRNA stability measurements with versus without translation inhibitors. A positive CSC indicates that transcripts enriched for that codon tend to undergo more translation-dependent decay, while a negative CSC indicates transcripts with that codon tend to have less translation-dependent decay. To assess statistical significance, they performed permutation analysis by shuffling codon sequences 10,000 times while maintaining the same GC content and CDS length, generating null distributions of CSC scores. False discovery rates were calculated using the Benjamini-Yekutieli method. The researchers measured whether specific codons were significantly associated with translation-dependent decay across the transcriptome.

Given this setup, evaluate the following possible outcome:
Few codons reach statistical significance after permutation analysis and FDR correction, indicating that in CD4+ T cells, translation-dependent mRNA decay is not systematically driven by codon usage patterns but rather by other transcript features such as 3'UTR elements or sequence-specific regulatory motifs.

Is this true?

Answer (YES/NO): NO